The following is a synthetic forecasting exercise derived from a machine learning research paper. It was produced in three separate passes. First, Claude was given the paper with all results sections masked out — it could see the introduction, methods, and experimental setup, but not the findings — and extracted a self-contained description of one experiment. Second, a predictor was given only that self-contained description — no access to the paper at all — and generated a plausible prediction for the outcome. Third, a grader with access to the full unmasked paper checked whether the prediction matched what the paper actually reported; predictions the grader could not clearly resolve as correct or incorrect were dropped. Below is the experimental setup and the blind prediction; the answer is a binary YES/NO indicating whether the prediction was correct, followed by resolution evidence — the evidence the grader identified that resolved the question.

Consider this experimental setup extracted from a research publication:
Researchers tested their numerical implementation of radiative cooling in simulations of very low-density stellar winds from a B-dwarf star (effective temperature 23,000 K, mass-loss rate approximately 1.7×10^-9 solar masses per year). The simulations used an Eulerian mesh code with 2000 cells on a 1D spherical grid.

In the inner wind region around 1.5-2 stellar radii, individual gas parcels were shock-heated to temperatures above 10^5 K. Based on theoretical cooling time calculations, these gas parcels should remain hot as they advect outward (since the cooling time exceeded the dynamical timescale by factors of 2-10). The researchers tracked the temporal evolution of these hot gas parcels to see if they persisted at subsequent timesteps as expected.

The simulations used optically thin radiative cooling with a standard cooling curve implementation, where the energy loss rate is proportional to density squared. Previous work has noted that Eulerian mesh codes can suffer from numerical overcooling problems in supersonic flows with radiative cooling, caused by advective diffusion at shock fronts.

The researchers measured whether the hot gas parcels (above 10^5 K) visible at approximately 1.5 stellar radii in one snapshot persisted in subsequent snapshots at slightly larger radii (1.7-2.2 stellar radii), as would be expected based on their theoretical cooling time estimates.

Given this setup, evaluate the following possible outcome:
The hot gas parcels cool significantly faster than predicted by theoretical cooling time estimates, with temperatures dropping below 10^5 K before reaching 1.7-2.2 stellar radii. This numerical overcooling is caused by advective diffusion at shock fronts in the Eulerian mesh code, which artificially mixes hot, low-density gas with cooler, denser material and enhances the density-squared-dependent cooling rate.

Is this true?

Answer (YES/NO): YES